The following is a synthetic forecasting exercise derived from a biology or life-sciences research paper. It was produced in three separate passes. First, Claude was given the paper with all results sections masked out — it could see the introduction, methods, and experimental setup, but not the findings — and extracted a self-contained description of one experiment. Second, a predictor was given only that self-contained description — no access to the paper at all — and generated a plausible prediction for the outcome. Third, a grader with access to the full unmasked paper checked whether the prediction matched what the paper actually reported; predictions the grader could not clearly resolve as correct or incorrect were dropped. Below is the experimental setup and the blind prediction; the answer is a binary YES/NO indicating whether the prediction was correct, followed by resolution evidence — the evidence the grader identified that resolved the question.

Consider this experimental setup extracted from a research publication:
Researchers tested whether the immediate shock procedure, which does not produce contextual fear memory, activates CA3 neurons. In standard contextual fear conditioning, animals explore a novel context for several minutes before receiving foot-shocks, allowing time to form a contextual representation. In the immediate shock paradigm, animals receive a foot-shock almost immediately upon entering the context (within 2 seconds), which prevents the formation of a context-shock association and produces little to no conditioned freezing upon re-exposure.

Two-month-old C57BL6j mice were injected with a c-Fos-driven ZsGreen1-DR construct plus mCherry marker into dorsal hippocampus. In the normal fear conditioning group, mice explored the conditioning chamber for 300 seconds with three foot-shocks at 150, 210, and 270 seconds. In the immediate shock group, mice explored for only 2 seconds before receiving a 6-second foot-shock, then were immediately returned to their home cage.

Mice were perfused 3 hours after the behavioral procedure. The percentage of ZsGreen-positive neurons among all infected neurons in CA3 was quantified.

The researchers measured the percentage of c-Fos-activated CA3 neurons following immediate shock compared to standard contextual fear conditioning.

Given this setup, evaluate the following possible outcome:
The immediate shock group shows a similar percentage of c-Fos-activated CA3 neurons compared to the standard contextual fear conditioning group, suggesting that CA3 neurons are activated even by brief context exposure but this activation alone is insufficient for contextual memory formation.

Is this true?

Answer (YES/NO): NO